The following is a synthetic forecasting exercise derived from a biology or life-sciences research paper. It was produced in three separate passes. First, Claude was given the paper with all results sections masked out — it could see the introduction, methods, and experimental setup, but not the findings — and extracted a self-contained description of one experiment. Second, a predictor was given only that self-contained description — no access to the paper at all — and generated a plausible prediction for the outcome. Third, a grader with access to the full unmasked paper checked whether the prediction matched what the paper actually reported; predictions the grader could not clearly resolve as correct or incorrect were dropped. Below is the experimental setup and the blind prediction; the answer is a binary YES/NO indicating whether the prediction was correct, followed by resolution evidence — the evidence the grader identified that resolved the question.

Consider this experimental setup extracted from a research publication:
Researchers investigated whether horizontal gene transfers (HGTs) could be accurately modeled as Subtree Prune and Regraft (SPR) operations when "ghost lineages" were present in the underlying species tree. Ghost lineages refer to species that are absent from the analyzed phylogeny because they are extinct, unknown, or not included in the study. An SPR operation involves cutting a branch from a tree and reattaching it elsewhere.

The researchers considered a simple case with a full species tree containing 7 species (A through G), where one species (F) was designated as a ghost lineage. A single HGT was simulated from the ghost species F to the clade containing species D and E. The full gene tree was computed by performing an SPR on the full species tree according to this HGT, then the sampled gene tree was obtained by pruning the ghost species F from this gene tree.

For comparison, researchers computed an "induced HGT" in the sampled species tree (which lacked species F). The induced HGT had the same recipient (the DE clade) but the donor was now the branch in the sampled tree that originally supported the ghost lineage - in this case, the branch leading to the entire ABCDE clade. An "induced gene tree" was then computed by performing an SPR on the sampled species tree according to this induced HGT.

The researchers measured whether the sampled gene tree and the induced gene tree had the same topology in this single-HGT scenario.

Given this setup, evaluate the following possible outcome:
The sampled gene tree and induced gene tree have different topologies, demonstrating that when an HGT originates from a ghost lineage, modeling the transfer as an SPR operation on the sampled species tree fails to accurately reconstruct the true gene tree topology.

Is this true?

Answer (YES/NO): NO